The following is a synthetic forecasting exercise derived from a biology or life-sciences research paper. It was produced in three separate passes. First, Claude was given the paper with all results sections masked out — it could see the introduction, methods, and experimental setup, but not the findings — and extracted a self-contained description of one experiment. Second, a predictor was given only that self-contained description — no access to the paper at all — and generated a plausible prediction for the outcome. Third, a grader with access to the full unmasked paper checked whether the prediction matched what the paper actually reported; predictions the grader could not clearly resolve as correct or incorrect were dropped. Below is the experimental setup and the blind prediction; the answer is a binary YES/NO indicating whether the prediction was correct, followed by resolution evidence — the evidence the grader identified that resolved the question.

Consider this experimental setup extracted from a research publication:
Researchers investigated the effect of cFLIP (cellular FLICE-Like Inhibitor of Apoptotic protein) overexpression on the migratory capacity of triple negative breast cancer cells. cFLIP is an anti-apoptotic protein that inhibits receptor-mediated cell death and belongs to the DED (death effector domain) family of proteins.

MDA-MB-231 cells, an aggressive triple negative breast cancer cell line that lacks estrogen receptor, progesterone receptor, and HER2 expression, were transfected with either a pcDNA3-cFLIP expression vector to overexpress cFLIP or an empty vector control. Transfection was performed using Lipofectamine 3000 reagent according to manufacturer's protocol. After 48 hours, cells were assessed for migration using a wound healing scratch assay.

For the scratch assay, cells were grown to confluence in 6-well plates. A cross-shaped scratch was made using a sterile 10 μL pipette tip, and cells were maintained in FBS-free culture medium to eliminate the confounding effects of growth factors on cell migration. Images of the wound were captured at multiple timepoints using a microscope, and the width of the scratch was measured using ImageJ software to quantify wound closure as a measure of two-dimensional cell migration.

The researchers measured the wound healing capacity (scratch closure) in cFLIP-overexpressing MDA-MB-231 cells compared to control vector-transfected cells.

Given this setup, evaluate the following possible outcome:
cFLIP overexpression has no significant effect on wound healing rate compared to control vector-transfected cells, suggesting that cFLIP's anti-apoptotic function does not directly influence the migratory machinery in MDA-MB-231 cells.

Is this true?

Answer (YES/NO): NO